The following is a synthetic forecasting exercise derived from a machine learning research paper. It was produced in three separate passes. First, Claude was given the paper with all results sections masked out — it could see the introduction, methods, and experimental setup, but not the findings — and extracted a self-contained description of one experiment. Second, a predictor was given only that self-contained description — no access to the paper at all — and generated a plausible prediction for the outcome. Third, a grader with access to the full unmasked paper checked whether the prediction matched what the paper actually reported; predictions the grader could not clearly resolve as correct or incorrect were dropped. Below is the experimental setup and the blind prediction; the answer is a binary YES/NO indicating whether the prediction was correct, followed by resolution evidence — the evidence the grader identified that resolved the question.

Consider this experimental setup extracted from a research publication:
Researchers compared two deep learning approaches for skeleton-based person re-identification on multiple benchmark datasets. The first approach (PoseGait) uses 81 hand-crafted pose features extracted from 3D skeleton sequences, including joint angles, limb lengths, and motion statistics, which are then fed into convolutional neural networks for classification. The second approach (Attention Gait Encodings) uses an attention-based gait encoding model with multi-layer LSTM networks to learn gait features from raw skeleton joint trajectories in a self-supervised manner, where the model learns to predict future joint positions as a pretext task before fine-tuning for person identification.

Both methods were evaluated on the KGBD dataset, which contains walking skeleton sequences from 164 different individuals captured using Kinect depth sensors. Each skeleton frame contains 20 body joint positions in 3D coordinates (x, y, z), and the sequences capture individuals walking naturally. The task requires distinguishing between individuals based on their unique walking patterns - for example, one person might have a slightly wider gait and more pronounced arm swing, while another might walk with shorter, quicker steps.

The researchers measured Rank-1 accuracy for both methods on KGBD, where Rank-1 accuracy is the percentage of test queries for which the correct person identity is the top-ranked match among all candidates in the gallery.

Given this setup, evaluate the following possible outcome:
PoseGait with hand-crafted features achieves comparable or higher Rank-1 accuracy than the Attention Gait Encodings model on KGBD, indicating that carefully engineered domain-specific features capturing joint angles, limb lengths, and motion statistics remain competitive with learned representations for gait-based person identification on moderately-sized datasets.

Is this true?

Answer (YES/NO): YES